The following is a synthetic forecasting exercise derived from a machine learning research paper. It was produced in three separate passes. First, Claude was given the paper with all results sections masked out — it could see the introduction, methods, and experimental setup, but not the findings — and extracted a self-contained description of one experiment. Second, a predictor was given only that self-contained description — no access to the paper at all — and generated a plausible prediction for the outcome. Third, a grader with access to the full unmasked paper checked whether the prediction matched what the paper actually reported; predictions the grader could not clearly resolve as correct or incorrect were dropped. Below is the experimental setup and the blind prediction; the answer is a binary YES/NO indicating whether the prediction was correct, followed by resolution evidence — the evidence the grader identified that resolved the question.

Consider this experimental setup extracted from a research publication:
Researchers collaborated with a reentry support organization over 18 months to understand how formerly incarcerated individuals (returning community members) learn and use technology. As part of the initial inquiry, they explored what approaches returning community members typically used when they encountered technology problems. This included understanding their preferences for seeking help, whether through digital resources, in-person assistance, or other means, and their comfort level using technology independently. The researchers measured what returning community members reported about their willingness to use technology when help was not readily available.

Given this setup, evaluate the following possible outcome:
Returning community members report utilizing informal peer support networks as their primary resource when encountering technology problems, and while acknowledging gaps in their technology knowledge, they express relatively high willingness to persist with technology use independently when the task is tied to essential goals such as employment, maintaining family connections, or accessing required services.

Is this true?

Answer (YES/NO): NO